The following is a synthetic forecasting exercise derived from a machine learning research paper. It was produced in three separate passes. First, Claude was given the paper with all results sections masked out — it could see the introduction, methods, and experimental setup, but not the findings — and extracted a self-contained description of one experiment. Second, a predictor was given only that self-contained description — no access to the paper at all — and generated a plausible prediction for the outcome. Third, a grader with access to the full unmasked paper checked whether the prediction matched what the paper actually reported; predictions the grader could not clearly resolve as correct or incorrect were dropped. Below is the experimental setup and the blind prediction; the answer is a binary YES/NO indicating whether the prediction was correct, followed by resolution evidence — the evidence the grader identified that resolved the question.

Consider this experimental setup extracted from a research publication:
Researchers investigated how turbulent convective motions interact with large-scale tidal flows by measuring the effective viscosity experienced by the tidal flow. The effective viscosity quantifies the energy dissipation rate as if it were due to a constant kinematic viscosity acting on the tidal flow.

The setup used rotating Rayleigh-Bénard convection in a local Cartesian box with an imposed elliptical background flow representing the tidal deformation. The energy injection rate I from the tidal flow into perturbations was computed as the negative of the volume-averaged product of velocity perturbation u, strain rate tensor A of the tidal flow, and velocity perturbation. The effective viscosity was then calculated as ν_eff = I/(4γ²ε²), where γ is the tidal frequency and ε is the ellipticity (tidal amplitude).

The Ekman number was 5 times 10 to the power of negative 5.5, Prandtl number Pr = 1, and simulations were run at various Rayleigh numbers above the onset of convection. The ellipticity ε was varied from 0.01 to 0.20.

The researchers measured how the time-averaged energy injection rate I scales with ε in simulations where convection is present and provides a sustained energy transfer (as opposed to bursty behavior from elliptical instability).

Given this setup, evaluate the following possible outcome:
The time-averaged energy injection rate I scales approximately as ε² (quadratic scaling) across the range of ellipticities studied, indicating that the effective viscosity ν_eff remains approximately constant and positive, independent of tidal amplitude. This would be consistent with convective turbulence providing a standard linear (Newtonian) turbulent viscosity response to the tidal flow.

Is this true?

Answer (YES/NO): YES